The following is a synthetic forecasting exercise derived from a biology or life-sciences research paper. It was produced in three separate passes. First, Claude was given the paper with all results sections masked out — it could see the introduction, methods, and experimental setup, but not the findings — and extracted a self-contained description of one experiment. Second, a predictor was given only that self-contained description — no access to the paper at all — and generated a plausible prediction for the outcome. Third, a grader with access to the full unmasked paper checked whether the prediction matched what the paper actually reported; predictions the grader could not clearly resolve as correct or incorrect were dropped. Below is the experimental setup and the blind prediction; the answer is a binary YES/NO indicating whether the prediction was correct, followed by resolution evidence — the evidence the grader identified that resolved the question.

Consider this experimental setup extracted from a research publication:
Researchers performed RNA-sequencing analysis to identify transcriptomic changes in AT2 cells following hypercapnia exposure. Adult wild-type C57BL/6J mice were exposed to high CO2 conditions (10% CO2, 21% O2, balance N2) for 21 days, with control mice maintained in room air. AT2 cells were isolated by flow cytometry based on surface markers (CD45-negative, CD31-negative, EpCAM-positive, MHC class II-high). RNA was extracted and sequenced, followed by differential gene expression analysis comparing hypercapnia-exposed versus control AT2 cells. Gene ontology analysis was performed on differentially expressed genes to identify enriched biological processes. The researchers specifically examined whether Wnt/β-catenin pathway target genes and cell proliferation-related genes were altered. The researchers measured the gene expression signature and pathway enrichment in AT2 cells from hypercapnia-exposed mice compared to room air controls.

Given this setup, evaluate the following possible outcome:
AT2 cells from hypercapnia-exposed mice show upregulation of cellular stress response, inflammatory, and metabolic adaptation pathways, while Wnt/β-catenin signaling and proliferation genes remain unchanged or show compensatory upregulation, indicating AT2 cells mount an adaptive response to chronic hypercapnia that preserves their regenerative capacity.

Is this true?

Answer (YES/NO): NO